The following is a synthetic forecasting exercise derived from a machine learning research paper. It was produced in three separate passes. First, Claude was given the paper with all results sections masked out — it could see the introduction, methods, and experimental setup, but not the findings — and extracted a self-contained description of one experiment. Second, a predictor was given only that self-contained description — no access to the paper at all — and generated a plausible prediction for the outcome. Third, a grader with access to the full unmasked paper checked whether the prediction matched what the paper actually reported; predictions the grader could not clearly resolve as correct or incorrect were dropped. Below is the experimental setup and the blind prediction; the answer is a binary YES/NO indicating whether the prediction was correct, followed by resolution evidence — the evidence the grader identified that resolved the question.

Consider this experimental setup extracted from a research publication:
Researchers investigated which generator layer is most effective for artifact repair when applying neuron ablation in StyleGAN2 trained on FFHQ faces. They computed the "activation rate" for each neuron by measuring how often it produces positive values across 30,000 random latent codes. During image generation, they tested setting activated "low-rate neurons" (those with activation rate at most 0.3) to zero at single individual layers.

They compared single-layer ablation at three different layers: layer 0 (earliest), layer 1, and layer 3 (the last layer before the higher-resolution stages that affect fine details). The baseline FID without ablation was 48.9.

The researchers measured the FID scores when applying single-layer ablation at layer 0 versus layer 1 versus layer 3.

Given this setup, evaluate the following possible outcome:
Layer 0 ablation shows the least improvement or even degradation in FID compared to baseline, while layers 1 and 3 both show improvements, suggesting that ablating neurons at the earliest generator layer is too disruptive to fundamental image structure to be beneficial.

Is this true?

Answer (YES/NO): NO